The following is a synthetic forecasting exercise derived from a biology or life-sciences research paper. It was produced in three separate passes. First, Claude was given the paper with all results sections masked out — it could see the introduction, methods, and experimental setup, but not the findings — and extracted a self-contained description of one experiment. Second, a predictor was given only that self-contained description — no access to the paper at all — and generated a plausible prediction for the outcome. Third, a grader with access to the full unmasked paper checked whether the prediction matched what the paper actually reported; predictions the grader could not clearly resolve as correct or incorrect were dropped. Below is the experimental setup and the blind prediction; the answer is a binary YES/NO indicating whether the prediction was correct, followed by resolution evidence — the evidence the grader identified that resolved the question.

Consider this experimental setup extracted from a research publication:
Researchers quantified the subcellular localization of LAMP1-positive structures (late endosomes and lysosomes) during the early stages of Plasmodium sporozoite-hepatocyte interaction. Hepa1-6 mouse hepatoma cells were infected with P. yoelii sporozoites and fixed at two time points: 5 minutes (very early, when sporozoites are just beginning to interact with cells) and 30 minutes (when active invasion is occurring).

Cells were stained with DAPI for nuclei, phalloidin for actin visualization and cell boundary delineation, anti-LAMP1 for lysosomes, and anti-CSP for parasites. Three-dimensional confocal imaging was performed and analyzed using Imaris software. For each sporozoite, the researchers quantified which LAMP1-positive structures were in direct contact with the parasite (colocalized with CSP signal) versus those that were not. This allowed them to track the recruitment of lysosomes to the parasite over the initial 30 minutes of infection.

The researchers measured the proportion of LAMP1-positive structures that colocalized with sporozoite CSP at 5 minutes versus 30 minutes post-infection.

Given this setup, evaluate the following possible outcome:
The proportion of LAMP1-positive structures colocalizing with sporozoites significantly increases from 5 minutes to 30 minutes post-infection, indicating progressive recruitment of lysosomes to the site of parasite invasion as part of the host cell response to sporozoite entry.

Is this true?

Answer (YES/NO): NO